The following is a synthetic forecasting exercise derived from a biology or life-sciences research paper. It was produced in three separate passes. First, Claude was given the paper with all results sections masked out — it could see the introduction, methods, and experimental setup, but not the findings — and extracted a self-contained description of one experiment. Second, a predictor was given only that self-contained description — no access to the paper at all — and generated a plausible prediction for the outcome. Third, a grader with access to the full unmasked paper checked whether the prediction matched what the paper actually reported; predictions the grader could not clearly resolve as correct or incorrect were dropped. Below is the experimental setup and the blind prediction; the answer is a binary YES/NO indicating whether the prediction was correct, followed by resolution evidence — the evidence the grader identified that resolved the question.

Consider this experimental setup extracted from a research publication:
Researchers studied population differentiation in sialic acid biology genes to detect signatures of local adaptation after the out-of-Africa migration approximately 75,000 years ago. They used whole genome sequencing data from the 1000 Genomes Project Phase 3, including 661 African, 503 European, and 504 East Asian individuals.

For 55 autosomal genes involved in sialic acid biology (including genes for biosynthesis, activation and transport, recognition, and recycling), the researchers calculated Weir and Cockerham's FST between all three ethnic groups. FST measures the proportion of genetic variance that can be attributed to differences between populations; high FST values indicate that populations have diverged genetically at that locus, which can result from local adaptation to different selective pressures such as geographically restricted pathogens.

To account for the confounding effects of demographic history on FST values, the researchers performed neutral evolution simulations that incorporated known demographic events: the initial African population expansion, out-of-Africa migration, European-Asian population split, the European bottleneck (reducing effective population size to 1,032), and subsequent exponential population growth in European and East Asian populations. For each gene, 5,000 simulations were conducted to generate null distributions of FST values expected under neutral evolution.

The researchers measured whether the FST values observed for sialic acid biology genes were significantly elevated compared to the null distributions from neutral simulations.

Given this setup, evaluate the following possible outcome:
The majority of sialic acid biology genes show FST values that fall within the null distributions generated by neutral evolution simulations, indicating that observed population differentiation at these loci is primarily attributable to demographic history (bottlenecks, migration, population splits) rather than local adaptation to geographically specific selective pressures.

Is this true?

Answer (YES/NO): YES